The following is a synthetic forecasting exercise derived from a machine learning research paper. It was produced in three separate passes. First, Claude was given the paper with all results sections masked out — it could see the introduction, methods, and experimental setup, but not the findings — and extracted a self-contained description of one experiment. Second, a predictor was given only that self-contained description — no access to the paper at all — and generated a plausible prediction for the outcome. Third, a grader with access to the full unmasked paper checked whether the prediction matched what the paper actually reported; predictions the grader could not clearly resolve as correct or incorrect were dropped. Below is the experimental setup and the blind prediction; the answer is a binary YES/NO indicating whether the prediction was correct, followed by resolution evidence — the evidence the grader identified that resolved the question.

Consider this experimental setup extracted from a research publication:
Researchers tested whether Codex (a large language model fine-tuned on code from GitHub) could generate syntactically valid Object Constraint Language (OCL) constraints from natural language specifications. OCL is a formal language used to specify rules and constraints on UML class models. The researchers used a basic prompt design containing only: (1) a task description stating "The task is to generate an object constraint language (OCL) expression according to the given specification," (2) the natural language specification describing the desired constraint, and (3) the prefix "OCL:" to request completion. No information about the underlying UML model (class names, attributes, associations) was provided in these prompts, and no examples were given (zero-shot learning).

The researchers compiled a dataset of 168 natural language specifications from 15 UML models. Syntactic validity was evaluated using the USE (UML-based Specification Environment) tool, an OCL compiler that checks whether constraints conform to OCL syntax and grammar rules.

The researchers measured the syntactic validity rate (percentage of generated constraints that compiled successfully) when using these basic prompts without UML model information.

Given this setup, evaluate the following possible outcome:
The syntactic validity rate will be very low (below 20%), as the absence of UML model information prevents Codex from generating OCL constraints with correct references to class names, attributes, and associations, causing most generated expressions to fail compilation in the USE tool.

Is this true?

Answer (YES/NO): YES